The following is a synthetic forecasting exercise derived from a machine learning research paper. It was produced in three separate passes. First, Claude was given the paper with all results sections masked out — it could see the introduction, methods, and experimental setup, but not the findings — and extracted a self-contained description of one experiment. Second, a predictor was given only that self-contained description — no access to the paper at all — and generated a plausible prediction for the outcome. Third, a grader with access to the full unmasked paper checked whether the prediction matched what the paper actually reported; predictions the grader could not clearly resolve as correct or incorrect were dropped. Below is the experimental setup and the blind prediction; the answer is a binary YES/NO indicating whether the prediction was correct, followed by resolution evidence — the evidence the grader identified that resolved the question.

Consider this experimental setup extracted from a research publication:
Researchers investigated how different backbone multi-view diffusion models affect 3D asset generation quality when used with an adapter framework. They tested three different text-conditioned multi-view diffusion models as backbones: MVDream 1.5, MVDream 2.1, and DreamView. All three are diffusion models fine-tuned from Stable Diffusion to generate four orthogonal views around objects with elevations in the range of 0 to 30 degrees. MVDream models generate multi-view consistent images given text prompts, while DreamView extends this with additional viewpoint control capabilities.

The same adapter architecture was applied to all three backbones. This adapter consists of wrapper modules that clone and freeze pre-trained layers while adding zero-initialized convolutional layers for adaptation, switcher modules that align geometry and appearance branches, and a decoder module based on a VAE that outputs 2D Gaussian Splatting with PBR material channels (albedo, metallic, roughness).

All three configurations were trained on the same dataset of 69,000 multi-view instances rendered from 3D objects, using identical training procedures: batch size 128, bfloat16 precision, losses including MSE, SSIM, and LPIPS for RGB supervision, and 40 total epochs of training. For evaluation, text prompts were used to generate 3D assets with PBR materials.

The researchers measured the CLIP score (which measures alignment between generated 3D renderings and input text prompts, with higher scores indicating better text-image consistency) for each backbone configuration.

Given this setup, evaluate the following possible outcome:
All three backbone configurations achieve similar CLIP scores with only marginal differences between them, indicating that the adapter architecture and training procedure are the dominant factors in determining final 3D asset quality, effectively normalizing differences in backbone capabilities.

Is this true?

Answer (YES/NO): NO